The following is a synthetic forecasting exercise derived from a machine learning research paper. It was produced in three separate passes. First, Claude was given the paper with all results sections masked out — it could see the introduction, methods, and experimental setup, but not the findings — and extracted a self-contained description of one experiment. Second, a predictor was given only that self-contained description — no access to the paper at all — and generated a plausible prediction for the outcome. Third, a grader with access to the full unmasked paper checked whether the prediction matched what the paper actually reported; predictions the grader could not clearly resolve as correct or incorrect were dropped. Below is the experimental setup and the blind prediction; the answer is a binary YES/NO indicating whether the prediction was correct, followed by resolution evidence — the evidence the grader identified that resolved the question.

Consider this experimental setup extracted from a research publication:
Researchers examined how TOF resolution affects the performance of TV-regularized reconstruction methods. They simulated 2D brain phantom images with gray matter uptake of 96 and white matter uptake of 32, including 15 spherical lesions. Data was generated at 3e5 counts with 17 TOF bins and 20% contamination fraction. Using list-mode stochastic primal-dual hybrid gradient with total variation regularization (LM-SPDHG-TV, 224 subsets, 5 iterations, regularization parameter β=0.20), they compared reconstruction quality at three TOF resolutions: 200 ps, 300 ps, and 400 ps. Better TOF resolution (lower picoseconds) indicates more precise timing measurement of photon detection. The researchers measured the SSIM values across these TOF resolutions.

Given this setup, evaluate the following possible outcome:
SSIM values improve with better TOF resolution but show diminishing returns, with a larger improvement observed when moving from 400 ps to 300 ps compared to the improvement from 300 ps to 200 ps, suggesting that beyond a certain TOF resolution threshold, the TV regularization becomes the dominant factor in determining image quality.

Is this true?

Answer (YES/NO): YES